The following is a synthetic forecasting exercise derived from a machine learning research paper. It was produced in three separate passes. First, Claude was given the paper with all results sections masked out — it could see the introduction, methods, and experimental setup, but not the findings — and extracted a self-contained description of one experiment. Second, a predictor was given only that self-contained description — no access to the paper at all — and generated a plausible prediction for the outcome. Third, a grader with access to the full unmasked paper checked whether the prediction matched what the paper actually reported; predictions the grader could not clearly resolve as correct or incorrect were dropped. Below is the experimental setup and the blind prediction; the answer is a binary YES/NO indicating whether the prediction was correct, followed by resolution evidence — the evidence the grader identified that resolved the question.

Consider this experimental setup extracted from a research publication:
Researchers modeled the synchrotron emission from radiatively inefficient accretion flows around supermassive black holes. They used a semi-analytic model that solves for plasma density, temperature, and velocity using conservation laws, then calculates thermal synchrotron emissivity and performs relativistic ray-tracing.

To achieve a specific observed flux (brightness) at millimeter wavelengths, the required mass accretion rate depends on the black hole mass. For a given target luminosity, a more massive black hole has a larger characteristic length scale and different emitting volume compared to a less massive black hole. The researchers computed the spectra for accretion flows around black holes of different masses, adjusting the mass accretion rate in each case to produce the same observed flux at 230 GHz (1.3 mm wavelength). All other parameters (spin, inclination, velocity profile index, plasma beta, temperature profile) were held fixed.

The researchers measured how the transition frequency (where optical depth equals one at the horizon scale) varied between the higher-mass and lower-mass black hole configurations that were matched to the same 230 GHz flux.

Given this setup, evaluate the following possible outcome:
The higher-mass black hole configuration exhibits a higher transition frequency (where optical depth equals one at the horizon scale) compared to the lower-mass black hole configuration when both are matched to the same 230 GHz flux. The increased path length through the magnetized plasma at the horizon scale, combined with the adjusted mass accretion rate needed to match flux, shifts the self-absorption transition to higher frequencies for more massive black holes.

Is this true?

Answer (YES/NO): NO